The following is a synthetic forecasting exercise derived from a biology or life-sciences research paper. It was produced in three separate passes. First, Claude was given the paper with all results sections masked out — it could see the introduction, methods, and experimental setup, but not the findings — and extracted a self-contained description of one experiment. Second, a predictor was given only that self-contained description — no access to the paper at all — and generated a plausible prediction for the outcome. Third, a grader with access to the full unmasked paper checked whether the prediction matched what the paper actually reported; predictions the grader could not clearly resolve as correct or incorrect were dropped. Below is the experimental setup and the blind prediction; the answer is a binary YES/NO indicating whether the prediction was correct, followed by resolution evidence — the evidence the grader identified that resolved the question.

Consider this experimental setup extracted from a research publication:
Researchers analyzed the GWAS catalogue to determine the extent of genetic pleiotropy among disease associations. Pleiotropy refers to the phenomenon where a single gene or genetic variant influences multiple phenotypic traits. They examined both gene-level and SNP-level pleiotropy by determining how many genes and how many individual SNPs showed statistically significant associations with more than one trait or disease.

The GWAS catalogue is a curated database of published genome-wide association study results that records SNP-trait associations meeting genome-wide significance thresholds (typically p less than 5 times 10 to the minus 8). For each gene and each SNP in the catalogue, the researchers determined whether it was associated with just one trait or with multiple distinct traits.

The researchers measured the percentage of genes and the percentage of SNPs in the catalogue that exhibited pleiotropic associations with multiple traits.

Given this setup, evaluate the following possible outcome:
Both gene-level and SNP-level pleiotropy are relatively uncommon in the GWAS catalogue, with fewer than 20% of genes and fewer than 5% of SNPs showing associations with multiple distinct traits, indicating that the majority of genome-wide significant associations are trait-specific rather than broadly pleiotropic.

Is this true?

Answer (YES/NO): NO